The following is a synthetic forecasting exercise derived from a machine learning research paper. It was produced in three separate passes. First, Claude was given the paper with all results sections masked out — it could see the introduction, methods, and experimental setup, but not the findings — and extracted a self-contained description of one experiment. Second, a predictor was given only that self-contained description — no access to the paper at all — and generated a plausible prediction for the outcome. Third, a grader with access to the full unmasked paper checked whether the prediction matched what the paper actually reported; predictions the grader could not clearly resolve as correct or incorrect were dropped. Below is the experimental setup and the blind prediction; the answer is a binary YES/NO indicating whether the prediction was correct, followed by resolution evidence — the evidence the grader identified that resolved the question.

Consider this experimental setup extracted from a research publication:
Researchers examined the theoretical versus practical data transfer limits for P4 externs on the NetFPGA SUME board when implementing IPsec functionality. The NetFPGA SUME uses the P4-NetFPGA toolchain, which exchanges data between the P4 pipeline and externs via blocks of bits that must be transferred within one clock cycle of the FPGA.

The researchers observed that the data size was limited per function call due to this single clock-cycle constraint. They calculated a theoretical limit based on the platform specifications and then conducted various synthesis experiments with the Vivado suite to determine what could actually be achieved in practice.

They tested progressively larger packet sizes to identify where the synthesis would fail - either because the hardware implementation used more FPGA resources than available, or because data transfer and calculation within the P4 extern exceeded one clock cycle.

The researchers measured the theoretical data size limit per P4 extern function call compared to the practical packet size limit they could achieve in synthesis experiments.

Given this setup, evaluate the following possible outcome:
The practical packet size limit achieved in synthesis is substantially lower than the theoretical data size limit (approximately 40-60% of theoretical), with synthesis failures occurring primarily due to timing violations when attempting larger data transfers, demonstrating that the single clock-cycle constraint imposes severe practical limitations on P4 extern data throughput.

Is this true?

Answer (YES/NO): NO